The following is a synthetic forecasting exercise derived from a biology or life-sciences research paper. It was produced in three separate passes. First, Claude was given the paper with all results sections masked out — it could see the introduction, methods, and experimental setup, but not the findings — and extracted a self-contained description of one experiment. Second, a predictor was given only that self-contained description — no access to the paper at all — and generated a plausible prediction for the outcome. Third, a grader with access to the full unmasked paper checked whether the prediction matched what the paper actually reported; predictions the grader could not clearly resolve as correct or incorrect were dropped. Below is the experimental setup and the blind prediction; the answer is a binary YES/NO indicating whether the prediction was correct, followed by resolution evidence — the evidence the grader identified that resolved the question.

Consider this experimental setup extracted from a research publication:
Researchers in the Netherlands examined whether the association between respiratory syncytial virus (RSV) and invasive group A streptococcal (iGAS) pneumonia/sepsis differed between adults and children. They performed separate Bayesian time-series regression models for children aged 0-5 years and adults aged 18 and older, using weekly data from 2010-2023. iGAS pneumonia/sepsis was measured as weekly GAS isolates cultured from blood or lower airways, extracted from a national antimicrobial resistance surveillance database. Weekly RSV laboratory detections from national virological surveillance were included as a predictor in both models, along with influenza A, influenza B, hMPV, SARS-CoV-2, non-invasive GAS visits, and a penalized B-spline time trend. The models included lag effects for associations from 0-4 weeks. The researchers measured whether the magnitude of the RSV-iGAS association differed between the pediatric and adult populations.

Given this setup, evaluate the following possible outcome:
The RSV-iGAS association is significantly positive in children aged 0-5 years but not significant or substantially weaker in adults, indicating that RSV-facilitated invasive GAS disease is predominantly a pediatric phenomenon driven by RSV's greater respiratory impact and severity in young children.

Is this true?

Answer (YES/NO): YES